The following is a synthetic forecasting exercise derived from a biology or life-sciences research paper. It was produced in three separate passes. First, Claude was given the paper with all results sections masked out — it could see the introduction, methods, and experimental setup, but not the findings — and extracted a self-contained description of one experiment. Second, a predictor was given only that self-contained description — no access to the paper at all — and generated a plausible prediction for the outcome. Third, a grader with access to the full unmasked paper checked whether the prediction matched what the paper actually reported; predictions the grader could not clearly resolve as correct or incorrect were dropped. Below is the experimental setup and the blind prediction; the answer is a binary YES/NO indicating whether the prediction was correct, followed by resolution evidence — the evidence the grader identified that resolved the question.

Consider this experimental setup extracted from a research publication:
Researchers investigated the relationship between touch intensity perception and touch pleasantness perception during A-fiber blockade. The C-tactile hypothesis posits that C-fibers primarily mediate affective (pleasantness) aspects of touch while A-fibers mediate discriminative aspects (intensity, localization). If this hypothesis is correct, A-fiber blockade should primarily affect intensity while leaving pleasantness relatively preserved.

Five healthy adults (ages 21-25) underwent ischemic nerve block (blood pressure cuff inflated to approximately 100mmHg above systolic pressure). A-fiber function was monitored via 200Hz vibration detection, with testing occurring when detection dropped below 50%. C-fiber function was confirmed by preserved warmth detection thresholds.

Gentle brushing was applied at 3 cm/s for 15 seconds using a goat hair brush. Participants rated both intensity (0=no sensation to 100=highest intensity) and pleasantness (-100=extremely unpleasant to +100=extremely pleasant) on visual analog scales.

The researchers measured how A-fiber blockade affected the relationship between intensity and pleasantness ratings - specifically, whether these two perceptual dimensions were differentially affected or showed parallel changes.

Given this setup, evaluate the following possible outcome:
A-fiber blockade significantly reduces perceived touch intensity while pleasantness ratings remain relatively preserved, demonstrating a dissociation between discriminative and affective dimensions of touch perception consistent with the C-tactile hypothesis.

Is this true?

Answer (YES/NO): NO